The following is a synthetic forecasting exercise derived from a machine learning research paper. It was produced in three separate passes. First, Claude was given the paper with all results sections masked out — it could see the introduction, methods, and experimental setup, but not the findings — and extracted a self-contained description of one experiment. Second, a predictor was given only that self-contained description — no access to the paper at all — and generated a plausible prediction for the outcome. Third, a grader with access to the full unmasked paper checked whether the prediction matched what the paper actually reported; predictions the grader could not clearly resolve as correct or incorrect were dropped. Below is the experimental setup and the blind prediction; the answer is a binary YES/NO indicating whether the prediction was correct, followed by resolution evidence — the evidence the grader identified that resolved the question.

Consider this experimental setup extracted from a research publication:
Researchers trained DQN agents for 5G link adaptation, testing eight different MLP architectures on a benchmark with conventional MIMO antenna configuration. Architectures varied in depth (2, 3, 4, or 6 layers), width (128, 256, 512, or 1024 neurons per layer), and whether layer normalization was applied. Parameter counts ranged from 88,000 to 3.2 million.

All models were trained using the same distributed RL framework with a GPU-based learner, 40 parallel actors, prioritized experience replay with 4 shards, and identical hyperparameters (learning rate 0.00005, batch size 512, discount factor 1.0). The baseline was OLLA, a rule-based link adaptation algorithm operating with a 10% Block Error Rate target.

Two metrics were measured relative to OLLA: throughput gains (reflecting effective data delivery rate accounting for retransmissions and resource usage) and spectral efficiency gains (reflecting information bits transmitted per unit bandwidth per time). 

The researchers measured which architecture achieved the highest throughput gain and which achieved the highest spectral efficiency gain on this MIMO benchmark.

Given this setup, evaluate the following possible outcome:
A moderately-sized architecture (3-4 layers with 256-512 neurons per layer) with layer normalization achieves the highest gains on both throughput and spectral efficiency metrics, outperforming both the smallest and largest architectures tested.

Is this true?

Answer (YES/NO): NO